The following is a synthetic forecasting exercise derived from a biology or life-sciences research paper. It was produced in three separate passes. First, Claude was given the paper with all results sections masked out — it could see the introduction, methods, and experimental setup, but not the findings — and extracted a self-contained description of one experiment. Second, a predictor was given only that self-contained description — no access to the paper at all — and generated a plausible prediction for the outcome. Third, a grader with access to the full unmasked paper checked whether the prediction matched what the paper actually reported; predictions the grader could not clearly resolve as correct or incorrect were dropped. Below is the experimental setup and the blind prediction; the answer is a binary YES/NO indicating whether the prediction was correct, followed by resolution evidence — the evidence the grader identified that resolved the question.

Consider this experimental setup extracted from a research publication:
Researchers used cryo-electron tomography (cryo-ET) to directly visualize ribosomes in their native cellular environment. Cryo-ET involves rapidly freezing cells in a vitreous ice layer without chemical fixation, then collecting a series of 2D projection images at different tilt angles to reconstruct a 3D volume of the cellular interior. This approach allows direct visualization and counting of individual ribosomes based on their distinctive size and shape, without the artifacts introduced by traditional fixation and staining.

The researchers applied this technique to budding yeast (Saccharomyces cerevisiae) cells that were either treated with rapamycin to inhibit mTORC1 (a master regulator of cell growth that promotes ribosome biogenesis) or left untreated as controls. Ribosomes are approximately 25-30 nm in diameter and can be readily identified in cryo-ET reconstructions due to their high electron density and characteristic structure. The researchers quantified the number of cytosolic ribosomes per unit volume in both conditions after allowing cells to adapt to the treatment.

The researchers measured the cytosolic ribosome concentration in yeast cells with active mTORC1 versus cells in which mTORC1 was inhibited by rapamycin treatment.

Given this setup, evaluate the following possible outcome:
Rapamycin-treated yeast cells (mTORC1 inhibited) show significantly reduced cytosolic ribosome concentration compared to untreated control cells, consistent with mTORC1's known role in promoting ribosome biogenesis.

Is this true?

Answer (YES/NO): YES